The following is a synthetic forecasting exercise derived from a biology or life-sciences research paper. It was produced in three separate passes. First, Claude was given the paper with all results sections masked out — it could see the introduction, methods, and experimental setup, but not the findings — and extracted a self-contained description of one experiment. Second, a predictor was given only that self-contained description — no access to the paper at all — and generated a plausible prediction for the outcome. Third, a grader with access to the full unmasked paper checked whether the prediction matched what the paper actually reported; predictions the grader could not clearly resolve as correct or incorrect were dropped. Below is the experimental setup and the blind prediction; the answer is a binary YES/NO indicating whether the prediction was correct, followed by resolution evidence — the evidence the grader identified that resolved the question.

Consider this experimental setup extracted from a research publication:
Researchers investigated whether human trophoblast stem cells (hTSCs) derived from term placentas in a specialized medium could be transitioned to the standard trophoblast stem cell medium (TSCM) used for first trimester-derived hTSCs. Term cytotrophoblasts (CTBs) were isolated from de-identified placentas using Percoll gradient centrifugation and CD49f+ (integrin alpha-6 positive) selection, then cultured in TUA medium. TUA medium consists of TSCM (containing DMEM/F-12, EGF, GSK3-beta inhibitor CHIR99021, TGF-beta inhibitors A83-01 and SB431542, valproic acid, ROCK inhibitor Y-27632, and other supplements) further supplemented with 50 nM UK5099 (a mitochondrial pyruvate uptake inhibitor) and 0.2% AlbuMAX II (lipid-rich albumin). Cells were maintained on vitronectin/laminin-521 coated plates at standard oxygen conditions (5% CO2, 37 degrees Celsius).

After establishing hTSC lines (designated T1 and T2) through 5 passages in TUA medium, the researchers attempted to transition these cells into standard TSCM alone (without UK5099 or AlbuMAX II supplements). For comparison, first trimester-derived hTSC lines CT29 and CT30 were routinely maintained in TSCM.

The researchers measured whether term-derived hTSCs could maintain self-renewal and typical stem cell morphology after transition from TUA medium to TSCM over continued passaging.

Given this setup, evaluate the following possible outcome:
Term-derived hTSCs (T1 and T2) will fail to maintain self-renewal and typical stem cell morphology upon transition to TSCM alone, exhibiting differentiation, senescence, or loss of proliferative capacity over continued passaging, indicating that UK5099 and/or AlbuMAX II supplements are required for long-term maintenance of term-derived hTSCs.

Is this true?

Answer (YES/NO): NO